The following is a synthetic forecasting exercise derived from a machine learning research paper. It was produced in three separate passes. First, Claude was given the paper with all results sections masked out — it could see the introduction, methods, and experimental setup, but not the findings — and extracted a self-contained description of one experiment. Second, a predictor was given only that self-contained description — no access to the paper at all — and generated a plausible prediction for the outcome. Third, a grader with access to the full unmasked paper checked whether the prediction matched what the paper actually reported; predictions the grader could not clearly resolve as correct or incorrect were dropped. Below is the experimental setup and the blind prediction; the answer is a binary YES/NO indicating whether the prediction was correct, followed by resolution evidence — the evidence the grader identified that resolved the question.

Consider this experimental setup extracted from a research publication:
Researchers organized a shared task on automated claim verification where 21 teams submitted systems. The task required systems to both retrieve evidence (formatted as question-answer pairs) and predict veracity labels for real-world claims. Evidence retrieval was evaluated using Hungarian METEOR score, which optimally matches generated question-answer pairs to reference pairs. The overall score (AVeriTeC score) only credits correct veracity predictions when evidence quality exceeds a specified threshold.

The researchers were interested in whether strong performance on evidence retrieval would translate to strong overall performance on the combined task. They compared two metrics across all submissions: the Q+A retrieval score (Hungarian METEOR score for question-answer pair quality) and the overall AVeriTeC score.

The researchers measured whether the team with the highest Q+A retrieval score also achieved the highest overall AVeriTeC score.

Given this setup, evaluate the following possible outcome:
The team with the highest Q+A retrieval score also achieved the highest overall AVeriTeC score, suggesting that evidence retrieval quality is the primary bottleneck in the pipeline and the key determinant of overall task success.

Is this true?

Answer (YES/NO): NO